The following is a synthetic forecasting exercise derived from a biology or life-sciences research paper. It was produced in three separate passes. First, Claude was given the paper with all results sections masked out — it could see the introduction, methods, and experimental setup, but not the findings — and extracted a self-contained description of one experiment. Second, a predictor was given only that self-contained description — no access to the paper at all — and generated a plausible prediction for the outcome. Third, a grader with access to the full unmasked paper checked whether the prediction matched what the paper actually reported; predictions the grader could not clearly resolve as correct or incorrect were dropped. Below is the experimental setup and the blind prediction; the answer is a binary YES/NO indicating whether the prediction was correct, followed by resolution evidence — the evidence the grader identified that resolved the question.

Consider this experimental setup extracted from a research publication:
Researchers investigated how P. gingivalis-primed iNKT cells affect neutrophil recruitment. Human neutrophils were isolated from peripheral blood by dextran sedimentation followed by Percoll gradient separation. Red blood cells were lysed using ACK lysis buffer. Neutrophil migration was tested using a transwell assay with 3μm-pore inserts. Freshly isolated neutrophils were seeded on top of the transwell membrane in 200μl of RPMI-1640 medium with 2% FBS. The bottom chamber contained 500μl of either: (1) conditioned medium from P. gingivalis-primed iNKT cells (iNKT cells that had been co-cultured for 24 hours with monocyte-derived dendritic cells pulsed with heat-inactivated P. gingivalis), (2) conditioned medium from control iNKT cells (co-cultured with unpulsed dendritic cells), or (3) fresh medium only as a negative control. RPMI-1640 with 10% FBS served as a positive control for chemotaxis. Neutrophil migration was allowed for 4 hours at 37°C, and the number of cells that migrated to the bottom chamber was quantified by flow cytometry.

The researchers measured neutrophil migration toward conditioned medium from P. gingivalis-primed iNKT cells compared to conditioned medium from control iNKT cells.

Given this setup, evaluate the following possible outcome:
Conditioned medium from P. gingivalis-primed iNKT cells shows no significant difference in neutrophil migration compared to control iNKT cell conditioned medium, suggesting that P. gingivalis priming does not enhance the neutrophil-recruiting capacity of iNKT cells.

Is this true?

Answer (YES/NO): NO